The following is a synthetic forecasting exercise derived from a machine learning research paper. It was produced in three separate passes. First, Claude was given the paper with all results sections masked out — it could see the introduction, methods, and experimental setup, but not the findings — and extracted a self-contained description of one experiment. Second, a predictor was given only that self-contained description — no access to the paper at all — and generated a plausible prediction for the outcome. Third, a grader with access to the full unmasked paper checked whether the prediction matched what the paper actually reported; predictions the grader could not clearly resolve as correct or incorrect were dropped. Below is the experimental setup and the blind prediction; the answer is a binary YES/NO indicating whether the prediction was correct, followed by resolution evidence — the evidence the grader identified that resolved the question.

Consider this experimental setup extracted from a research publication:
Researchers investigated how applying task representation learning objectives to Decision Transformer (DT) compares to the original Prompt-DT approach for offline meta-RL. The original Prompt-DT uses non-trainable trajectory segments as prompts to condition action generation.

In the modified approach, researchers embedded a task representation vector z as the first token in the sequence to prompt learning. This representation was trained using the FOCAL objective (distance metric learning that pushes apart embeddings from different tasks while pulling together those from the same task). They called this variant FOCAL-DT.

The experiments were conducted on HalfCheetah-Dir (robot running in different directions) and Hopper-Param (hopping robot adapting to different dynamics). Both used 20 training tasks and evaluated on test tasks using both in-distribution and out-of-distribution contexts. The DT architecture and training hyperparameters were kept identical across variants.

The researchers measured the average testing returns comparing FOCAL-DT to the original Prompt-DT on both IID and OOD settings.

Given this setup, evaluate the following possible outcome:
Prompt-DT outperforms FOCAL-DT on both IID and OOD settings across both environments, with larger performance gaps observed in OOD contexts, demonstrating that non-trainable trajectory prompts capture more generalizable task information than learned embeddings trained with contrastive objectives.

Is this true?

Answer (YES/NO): NO